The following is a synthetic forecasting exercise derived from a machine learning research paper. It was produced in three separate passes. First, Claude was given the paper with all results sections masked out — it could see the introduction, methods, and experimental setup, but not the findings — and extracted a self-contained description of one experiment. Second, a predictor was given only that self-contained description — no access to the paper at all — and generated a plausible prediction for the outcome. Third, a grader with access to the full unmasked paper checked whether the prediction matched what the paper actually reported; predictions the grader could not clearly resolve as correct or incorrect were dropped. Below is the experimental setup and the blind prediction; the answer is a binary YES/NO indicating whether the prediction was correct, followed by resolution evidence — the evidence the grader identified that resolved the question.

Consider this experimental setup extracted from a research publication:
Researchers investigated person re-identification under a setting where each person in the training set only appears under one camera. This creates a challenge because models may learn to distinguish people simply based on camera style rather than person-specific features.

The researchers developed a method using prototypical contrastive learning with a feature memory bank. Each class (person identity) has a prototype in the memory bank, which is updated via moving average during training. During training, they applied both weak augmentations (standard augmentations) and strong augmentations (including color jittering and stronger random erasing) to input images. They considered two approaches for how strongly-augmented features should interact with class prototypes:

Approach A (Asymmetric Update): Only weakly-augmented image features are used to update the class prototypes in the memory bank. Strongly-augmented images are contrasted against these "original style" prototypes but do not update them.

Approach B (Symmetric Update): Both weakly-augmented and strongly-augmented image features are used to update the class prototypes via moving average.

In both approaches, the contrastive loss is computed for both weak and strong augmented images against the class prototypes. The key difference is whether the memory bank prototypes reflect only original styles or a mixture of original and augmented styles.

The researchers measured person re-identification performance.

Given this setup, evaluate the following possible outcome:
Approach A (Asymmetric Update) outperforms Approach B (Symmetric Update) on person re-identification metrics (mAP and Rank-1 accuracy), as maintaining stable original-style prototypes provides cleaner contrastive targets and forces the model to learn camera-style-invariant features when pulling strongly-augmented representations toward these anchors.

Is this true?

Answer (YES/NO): YES